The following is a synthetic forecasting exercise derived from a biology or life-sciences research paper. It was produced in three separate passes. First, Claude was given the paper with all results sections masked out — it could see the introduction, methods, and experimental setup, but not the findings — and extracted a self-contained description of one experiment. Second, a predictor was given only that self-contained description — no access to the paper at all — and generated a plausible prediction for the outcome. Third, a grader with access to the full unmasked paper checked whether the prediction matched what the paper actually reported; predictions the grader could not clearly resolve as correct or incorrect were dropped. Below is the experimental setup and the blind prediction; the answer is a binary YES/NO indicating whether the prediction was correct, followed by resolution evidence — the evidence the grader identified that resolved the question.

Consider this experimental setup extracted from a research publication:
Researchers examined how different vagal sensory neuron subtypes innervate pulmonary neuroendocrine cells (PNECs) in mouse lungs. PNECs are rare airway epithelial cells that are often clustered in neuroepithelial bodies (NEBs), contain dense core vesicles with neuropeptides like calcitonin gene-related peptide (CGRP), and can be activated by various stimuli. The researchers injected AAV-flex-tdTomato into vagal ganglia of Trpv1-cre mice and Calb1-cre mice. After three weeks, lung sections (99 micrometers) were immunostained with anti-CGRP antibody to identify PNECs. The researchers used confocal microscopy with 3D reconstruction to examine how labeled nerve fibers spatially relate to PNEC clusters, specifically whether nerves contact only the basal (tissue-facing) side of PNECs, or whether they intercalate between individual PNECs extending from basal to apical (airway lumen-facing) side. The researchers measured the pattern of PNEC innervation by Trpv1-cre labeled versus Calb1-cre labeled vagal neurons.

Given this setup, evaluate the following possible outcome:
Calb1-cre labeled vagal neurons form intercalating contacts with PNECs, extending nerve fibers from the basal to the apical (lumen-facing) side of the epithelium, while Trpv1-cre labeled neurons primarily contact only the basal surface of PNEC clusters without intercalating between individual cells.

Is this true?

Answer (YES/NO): YES